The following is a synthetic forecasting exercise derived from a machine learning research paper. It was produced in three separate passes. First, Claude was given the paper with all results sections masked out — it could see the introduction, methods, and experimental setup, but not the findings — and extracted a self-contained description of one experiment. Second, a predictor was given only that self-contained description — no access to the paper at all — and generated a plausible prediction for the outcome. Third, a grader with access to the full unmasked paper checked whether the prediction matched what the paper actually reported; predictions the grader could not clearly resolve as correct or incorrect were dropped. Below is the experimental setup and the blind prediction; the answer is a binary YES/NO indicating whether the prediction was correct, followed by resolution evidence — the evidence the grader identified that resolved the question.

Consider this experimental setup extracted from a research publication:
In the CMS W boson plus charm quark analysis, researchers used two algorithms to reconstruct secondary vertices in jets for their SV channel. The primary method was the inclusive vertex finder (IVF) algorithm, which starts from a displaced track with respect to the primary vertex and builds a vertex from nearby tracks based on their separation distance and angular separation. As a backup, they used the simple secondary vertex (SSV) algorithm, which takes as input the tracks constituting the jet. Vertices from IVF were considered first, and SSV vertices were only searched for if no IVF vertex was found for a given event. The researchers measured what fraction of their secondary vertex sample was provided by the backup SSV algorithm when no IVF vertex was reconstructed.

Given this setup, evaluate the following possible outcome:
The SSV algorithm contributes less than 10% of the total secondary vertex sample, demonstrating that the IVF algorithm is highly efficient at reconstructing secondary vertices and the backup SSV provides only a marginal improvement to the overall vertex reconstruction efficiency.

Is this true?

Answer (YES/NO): YES